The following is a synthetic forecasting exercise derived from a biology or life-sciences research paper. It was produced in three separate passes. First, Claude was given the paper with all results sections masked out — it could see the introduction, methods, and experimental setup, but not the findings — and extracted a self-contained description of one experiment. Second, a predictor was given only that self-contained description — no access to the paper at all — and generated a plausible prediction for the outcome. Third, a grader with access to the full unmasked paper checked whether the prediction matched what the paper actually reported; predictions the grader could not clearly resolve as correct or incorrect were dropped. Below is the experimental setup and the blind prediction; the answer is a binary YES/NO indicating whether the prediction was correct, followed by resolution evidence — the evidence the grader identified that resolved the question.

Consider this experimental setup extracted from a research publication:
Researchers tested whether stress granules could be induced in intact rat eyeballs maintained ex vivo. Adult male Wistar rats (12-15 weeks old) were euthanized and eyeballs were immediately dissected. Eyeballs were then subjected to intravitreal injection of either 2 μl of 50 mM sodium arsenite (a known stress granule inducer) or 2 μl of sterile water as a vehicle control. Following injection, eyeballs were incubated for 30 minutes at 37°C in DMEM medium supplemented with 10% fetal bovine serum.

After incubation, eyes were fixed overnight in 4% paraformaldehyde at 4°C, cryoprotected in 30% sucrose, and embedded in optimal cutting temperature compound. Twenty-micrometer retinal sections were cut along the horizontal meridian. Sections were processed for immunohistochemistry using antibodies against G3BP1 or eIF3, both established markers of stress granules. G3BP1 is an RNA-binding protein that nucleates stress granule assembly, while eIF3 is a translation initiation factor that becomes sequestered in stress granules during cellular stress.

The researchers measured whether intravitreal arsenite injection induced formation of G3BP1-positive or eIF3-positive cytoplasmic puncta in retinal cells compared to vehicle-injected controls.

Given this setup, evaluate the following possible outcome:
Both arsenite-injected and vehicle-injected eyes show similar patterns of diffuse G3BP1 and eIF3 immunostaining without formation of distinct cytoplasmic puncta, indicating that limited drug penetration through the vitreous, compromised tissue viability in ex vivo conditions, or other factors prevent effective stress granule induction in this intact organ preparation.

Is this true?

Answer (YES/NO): NO